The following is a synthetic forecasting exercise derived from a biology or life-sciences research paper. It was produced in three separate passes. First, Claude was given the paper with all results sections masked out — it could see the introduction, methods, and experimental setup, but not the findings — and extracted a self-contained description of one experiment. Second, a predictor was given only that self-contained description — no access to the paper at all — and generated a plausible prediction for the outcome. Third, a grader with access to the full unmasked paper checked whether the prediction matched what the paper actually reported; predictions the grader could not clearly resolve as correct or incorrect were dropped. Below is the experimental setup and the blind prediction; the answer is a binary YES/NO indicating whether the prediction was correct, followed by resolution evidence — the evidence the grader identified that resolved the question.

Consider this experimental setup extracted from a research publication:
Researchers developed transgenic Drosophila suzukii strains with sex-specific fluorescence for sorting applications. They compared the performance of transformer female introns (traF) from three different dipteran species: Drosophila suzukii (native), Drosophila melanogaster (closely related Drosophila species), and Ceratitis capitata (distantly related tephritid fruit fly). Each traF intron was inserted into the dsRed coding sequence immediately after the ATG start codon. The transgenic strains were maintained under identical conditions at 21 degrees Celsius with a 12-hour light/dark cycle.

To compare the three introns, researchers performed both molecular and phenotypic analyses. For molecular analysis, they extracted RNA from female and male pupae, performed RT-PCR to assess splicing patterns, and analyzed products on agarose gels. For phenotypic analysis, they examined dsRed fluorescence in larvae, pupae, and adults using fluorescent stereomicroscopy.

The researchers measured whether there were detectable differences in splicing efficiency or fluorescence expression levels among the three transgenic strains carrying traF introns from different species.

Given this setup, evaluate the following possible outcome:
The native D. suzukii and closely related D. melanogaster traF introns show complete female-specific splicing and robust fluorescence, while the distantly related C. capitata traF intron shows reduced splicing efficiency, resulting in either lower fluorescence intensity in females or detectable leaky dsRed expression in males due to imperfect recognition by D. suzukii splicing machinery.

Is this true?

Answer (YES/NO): NO